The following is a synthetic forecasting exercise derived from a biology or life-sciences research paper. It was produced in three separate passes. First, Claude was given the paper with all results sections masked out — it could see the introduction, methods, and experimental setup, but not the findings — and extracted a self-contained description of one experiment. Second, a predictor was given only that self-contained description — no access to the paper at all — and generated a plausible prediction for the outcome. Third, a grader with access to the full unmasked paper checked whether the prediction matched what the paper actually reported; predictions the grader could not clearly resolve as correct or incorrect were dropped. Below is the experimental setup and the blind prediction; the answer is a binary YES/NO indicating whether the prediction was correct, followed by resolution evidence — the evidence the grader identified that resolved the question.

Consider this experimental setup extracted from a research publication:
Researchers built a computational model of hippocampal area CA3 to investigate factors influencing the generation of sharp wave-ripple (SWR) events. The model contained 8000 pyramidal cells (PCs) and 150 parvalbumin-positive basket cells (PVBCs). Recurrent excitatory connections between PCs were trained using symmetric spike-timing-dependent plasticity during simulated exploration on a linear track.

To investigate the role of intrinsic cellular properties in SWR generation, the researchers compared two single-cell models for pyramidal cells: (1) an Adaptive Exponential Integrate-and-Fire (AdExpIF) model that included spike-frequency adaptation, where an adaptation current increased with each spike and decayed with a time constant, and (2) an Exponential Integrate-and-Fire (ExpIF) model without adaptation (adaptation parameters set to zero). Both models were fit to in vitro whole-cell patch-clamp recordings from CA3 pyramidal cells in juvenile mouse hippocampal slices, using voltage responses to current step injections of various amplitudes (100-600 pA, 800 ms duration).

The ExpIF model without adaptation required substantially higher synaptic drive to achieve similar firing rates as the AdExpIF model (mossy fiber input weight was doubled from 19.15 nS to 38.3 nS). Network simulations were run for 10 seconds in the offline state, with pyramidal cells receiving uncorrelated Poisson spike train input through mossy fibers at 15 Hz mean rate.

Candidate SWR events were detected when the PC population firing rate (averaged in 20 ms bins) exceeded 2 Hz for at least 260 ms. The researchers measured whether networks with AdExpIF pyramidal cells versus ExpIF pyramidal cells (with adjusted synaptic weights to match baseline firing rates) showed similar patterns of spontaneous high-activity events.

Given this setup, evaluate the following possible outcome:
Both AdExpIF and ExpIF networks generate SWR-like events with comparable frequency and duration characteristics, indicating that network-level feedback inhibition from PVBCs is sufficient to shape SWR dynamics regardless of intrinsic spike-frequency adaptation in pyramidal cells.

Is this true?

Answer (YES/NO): NO